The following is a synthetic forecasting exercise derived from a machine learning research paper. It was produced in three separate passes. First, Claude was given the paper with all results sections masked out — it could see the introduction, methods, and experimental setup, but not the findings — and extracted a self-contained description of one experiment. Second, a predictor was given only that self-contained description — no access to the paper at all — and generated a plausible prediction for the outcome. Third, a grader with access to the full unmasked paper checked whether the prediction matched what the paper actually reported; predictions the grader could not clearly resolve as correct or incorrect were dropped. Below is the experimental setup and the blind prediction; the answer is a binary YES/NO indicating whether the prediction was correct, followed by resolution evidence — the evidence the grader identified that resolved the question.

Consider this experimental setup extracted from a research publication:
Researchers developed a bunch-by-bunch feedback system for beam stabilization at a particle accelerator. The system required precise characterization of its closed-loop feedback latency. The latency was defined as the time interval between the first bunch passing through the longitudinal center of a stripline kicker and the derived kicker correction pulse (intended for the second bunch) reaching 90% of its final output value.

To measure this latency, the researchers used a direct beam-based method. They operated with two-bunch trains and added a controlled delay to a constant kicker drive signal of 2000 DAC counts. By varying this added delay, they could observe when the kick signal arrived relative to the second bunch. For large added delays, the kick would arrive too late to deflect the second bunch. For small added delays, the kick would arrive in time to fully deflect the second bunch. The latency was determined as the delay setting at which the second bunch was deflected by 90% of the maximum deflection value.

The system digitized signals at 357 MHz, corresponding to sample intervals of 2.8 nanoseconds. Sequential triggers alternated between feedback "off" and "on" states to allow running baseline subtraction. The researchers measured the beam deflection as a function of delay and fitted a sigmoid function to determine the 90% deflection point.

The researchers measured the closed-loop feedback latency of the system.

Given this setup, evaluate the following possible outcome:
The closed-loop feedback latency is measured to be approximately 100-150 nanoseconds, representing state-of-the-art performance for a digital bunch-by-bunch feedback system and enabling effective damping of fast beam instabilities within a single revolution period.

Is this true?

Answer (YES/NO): NO